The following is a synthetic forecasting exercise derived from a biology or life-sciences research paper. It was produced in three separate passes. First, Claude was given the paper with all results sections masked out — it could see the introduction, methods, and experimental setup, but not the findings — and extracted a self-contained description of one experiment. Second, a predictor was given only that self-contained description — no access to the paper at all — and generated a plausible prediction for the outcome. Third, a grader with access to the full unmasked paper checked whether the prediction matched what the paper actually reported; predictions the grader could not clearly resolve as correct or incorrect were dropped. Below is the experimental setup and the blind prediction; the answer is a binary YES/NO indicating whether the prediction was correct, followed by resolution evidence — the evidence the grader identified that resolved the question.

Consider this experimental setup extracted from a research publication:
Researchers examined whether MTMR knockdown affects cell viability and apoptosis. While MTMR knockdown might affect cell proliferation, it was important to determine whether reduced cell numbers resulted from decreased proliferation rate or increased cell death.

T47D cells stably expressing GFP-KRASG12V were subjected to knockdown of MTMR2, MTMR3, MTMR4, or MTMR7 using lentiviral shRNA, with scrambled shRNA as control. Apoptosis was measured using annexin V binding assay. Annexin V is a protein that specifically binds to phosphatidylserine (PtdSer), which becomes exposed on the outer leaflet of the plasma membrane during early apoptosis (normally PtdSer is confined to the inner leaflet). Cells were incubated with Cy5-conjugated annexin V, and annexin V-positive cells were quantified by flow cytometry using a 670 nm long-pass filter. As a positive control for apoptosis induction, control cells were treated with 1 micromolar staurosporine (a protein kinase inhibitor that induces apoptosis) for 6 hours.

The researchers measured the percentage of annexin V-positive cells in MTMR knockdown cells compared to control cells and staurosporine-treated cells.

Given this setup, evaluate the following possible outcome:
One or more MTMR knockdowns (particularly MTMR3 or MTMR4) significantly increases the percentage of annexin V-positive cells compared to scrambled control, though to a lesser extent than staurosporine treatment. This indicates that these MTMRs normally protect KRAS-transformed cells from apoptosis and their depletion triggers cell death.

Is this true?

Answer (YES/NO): NO